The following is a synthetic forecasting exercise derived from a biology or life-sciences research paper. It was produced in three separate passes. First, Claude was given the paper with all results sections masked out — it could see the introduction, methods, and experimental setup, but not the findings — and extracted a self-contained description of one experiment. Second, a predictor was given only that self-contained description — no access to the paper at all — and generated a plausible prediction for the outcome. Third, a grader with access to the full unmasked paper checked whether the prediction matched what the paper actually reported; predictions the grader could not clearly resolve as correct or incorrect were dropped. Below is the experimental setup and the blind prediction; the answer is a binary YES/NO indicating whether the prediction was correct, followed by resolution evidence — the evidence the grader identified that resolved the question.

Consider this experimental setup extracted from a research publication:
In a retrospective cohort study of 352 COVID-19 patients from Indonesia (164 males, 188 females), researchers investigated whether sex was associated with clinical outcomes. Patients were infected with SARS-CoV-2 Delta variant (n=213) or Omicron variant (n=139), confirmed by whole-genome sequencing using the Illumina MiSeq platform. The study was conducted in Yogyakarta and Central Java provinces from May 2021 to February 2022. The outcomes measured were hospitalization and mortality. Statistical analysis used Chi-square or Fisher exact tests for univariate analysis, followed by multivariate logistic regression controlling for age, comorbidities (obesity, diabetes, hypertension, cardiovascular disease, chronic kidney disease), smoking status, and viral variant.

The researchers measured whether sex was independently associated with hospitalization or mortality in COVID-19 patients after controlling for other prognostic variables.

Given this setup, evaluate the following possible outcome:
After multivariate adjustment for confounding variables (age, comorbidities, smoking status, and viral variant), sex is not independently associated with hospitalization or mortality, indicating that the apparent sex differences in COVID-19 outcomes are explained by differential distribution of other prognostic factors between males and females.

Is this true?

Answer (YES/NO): YES